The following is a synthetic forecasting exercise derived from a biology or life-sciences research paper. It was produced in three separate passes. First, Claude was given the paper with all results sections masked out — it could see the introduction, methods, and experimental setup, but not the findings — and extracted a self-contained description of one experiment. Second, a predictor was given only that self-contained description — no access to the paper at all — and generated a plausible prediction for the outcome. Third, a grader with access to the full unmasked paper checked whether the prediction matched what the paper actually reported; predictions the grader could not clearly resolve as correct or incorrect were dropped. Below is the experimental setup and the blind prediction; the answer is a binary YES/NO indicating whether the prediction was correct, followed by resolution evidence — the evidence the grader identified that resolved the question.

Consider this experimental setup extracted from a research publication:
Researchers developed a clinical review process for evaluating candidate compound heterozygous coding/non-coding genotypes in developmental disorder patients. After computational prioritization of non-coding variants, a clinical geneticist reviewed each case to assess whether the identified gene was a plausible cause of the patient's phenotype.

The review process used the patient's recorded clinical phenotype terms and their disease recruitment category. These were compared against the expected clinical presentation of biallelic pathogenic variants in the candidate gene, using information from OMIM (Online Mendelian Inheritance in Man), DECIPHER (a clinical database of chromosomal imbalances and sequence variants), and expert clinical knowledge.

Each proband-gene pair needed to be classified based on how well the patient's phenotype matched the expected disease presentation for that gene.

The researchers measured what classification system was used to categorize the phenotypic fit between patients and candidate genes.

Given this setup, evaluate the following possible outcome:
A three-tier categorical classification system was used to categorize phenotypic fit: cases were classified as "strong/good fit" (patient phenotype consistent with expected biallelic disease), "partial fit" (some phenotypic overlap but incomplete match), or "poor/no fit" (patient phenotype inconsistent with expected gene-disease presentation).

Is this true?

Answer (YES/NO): NO